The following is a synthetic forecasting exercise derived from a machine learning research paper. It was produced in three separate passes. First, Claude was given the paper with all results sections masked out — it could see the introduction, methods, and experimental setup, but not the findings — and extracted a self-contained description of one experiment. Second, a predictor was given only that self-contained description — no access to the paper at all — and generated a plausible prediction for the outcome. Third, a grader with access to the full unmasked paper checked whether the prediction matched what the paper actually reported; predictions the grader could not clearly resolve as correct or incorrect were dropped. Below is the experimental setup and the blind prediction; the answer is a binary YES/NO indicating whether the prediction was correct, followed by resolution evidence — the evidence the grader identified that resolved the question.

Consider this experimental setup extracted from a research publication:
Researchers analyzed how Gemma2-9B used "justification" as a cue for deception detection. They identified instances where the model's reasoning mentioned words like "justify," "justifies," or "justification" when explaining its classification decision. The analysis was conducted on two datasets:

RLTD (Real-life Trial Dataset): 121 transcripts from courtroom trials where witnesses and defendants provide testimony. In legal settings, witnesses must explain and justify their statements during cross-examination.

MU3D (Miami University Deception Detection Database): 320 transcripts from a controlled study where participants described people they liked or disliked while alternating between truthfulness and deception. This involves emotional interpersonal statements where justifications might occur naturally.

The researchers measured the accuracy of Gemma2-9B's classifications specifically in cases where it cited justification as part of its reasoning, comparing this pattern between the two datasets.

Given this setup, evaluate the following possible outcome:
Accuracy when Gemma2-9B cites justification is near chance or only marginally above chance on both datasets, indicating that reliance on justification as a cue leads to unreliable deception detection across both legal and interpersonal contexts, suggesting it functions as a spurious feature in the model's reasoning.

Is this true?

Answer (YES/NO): NO